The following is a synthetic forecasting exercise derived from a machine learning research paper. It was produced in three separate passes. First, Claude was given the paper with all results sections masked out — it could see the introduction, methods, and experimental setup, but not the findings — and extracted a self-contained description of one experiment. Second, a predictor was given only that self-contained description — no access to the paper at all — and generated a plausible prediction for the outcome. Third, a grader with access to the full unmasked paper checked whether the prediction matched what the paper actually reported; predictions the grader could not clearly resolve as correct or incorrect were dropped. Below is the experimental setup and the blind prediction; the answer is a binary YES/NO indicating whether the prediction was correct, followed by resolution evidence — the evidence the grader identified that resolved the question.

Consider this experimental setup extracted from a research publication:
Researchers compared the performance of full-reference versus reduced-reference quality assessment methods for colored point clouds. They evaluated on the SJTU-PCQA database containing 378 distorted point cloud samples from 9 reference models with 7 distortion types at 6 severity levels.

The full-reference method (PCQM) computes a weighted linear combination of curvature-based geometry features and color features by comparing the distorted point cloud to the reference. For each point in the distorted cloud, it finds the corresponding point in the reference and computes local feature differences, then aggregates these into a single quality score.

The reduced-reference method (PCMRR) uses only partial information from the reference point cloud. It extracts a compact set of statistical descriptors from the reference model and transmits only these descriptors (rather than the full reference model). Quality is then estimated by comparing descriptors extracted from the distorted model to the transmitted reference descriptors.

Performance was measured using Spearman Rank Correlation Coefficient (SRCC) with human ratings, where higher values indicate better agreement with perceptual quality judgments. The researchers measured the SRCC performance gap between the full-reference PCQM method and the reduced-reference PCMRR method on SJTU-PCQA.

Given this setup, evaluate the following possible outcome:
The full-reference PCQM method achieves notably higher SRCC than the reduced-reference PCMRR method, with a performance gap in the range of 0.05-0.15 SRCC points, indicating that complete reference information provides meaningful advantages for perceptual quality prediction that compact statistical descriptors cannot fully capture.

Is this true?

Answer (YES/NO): NO